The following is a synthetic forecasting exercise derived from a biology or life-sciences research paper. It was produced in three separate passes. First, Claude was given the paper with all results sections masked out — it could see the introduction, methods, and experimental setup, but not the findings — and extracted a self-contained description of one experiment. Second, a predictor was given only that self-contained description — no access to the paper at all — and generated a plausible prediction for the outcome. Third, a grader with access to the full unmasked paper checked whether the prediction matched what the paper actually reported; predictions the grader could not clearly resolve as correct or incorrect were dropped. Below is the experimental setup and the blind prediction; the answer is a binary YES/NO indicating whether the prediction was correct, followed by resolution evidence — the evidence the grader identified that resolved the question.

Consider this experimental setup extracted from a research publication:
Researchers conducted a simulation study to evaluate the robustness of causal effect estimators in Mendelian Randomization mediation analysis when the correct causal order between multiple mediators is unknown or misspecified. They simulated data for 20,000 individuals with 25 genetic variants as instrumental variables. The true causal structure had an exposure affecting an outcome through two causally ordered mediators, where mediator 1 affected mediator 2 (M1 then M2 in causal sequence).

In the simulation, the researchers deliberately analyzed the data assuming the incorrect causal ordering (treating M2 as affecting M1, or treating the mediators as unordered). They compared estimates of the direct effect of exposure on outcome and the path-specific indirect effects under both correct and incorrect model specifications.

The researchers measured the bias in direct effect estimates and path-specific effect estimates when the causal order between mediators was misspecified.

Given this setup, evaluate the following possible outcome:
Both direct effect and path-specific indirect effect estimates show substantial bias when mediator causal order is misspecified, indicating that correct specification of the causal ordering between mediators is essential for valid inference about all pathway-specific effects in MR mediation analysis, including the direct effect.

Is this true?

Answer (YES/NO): NO